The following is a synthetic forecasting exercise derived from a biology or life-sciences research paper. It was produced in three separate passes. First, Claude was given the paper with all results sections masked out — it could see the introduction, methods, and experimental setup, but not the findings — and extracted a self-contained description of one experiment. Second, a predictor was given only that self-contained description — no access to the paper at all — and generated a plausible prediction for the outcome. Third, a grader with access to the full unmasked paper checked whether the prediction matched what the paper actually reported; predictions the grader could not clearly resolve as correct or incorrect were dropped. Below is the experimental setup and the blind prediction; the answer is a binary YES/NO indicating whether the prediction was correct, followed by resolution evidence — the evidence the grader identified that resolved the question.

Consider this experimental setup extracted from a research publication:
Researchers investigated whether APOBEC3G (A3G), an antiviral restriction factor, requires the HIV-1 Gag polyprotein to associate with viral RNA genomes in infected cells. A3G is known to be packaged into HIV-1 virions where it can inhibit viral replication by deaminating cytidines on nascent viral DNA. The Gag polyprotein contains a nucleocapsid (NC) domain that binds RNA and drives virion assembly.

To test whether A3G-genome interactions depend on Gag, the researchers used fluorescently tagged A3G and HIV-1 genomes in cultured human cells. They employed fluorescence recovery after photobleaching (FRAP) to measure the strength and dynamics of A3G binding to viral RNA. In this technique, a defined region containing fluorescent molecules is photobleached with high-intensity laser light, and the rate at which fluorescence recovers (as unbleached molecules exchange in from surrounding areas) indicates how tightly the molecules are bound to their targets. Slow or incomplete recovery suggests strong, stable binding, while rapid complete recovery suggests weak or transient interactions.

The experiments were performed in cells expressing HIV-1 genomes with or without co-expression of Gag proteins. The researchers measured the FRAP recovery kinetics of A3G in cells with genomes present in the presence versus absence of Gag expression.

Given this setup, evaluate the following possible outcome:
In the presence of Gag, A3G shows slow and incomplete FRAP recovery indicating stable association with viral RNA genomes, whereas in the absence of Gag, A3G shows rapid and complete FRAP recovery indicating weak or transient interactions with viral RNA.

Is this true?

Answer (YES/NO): NO